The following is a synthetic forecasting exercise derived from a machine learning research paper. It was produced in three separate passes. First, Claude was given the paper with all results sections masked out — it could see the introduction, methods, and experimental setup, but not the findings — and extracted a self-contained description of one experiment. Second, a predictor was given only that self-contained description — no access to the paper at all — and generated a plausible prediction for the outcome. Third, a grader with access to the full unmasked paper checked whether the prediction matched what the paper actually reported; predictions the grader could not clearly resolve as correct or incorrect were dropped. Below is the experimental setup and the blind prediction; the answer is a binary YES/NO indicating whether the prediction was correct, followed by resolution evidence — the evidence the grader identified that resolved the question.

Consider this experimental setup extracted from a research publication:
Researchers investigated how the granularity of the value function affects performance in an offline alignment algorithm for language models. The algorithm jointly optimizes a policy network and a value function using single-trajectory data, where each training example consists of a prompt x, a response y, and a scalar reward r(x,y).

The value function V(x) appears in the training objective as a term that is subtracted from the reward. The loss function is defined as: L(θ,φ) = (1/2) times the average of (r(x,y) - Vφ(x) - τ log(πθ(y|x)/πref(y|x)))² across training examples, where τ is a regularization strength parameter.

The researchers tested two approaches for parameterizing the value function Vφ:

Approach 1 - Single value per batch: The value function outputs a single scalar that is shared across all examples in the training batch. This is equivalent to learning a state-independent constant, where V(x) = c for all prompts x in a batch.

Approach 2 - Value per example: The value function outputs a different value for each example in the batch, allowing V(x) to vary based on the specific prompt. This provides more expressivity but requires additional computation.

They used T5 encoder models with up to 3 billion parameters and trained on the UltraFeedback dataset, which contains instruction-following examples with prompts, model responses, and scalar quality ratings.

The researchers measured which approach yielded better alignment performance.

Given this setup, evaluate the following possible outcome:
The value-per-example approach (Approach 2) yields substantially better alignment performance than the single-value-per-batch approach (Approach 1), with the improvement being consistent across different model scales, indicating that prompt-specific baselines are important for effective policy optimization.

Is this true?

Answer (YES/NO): NO